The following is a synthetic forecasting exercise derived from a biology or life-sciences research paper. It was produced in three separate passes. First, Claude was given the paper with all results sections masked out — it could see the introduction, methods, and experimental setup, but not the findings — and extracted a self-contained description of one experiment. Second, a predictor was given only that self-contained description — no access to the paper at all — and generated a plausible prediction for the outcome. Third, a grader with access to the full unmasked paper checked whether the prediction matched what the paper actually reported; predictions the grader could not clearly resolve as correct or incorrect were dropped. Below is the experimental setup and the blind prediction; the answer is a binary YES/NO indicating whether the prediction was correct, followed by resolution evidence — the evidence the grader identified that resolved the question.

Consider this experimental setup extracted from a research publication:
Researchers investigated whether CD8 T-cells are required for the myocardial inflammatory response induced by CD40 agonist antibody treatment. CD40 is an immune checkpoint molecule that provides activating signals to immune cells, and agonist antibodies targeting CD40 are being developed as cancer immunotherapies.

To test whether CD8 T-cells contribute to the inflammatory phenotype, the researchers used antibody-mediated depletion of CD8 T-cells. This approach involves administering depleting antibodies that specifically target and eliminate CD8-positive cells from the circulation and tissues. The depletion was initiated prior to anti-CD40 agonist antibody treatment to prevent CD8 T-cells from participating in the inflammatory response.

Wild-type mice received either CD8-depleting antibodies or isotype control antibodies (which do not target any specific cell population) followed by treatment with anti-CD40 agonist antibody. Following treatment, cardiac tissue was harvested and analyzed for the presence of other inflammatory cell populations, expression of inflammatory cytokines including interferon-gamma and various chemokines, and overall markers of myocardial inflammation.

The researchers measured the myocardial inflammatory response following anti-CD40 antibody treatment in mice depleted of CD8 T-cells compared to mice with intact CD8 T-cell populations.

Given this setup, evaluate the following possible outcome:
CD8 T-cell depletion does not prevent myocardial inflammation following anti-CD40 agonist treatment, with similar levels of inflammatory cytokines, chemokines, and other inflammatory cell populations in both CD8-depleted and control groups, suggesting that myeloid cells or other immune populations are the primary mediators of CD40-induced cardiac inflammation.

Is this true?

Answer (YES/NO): NO